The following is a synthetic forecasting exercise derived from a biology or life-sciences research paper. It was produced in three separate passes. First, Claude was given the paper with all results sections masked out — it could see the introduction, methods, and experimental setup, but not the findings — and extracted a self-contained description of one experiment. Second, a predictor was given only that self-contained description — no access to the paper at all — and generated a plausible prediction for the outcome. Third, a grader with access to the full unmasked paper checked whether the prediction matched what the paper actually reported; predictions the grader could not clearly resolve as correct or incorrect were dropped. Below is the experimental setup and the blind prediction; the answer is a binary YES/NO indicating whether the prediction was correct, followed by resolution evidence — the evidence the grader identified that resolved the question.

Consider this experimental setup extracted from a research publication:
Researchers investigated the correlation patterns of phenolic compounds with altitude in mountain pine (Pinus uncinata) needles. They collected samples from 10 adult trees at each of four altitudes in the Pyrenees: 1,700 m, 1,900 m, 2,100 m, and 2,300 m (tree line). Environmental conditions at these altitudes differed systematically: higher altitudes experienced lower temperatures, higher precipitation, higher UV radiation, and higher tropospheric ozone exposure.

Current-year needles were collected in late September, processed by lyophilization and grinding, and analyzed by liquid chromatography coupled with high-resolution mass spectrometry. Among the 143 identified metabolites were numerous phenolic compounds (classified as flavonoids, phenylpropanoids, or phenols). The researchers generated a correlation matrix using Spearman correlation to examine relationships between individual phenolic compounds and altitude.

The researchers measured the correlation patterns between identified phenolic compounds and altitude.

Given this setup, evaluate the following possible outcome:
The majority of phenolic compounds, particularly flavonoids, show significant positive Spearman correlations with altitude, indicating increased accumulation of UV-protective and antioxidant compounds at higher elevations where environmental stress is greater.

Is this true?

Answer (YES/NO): NO